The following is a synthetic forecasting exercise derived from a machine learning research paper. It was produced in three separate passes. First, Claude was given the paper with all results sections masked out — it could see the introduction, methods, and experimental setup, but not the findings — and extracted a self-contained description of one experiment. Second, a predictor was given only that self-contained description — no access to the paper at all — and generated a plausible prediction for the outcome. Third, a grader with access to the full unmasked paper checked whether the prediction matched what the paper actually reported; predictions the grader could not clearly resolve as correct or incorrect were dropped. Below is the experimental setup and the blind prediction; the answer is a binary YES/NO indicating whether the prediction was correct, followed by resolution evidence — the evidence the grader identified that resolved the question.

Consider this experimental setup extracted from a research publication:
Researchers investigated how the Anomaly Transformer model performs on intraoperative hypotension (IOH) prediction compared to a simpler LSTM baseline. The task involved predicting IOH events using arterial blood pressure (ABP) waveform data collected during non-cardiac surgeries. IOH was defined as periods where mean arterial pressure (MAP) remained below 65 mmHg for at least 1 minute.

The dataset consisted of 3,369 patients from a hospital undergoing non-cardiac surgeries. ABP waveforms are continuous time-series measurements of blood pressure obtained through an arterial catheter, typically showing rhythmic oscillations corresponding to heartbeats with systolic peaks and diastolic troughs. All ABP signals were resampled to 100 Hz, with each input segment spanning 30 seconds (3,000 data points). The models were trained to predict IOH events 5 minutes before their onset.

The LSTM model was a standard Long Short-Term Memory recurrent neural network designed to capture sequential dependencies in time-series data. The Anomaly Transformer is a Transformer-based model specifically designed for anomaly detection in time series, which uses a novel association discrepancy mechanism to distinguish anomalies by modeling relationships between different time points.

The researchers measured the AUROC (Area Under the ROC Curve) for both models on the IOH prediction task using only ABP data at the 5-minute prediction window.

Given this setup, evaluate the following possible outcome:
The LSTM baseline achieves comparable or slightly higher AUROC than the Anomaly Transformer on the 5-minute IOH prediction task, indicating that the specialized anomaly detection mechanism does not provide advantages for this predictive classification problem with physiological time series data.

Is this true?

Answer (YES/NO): NO